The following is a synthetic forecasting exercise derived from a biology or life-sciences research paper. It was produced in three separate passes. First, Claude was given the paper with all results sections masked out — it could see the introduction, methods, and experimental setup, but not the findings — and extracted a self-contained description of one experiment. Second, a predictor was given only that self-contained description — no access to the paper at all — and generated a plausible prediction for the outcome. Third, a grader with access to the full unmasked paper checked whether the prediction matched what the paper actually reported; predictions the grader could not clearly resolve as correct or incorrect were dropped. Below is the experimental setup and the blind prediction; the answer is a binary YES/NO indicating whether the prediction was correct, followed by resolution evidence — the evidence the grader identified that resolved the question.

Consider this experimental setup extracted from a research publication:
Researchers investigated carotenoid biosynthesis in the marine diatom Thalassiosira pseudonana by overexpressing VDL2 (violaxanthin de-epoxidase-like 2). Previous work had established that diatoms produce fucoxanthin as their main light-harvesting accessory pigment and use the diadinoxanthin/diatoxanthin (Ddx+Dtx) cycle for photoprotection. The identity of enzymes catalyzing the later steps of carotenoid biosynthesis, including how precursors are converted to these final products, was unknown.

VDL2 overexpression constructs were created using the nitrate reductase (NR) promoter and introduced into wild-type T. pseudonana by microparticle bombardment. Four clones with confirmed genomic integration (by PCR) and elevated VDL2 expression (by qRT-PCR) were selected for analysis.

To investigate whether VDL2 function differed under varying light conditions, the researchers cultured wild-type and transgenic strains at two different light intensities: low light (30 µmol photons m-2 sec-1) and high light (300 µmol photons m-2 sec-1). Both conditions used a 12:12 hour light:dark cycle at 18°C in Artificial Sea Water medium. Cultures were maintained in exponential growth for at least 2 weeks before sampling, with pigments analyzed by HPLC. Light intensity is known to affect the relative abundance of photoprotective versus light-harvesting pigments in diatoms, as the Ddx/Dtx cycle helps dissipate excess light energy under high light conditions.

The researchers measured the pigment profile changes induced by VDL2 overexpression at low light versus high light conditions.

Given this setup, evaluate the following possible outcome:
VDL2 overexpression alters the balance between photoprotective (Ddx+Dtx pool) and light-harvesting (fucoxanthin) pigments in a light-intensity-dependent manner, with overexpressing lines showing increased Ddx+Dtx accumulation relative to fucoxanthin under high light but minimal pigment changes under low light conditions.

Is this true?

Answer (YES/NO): NO